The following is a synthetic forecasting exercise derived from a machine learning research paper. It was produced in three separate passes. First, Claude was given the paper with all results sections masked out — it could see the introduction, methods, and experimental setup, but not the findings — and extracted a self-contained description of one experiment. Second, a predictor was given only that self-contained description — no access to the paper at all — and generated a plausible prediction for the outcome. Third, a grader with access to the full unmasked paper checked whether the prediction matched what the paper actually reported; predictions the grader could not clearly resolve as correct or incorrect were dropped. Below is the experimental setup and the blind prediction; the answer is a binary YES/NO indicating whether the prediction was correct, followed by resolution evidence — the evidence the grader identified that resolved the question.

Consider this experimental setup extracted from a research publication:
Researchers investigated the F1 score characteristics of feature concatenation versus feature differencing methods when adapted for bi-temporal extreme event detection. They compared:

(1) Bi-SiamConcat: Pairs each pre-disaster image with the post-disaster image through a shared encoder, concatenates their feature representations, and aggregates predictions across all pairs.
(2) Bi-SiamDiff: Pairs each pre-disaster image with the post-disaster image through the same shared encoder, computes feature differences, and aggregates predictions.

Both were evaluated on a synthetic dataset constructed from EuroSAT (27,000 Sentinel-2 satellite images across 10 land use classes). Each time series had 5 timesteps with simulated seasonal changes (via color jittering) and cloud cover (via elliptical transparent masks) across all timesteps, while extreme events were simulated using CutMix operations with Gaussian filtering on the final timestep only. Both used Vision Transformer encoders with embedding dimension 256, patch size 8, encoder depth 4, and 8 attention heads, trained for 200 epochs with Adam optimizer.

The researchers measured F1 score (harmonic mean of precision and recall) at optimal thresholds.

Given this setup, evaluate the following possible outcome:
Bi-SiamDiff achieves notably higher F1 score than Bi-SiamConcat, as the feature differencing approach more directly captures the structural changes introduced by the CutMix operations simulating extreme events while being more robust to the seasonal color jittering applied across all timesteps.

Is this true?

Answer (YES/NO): NO